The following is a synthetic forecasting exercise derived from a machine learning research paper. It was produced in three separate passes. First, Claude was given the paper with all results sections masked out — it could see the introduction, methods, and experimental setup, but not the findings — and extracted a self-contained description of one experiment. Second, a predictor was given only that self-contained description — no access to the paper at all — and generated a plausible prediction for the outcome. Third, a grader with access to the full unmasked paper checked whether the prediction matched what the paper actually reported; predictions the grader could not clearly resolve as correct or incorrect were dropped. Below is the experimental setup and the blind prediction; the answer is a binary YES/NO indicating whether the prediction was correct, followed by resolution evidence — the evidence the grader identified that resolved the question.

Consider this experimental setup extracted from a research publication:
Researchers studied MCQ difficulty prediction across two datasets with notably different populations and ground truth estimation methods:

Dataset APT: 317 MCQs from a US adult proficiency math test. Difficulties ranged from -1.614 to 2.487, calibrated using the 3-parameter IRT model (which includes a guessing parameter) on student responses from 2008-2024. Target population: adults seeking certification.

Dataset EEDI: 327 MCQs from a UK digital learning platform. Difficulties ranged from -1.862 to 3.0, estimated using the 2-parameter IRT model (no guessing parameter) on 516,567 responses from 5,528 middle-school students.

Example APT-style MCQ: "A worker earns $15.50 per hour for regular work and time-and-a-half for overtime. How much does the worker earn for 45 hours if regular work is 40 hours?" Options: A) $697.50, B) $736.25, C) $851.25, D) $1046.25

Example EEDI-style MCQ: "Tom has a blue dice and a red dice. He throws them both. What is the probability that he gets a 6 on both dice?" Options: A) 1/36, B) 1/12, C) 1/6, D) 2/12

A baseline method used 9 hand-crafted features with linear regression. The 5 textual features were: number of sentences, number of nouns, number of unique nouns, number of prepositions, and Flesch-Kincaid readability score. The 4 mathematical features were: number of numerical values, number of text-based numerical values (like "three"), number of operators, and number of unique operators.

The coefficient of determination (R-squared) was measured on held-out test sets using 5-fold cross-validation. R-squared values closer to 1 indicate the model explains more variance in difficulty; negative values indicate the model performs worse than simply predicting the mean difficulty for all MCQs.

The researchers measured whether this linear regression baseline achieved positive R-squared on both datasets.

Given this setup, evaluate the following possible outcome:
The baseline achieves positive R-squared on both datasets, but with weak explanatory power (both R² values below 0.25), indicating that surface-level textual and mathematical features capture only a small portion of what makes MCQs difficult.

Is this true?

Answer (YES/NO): YES